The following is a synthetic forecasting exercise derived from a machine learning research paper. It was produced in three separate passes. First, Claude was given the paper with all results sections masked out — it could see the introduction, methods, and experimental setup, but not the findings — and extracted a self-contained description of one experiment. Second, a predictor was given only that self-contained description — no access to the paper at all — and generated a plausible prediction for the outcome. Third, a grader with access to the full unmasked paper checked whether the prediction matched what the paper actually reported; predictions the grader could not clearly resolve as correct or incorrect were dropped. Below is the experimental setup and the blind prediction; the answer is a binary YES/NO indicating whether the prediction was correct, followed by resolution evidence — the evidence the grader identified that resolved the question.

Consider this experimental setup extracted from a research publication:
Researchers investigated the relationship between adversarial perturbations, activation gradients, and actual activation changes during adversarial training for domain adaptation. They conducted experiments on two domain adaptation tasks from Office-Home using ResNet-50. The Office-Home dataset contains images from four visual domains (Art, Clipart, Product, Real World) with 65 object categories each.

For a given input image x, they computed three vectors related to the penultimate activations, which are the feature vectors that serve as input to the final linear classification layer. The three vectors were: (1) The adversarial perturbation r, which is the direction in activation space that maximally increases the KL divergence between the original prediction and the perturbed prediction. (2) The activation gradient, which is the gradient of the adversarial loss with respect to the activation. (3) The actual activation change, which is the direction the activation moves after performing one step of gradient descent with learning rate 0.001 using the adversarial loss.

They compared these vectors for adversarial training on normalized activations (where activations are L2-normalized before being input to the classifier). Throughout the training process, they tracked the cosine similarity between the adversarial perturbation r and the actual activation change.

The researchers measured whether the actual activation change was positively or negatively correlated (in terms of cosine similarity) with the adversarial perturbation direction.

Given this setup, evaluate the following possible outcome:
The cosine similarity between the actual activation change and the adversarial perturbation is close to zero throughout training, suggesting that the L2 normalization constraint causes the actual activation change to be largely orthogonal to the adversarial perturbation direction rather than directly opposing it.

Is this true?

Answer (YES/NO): NO